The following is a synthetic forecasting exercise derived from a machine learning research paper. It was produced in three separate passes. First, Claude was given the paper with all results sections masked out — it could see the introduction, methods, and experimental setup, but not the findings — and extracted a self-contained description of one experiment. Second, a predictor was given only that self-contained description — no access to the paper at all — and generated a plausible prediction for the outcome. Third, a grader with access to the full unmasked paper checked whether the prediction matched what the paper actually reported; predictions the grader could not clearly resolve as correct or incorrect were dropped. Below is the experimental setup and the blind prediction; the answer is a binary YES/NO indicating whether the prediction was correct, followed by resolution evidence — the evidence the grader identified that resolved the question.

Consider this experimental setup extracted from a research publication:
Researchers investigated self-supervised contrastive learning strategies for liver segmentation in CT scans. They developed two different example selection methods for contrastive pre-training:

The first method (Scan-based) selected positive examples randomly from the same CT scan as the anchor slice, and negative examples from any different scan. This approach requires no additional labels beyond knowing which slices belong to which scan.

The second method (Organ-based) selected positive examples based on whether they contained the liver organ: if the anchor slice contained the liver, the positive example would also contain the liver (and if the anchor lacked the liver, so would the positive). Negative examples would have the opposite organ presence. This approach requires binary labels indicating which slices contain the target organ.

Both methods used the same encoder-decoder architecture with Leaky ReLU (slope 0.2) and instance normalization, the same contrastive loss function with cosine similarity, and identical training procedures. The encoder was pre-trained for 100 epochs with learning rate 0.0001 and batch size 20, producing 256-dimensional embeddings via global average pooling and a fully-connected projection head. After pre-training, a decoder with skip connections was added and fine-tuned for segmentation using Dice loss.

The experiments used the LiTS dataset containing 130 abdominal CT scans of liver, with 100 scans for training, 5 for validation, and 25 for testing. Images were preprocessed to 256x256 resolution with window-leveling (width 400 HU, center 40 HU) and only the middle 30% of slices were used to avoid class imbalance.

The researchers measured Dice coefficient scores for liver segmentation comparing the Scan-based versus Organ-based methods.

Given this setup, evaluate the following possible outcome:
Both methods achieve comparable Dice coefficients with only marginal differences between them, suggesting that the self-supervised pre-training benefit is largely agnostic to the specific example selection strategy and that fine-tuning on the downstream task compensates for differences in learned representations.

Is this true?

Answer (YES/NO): YES